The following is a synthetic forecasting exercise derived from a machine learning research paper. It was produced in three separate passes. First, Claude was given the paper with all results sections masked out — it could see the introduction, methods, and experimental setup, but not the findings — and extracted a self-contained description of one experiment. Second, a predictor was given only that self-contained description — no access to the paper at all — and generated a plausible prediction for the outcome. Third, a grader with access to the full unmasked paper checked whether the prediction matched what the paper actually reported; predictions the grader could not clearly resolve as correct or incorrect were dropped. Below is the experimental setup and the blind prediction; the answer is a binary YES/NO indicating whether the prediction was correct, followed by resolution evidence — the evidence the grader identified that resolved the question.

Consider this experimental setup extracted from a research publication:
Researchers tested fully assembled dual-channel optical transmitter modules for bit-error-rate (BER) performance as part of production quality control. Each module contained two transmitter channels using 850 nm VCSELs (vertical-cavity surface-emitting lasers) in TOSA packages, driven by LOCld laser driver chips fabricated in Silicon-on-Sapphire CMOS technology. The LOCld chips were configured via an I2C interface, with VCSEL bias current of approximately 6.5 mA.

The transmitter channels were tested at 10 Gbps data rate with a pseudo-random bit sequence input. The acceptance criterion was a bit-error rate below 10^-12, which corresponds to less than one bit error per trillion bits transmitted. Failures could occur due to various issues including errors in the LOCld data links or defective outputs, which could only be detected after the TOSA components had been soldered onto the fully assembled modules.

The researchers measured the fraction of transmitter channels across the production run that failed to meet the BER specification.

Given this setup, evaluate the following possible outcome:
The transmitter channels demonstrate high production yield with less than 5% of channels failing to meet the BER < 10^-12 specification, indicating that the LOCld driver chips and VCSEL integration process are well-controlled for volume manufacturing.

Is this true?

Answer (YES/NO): YES